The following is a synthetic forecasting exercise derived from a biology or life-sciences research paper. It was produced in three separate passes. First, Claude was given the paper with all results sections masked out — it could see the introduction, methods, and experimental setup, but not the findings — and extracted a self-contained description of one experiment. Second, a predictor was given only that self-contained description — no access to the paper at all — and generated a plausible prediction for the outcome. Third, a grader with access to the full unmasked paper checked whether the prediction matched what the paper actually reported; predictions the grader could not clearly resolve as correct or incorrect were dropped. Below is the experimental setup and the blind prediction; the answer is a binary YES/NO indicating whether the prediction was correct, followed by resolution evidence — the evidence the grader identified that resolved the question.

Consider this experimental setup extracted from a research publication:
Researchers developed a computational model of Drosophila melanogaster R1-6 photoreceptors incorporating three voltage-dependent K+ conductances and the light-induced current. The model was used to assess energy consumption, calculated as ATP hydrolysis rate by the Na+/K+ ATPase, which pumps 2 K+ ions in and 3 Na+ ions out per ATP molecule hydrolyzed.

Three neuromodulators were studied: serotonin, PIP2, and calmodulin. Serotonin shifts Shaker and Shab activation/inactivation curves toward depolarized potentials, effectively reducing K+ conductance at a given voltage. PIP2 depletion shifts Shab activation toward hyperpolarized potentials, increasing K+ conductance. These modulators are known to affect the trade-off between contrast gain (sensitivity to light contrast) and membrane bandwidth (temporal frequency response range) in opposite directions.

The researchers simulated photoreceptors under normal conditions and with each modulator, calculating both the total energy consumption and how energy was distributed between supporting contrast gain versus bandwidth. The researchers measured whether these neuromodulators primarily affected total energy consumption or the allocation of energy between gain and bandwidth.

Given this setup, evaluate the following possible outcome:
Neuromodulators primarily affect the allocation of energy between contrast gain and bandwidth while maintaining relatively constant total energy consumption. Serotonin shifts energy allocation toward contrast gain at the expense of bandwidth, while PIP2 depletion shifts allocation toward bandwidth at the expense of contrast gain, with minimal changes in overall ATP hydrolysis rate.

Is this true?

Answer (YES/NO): NO